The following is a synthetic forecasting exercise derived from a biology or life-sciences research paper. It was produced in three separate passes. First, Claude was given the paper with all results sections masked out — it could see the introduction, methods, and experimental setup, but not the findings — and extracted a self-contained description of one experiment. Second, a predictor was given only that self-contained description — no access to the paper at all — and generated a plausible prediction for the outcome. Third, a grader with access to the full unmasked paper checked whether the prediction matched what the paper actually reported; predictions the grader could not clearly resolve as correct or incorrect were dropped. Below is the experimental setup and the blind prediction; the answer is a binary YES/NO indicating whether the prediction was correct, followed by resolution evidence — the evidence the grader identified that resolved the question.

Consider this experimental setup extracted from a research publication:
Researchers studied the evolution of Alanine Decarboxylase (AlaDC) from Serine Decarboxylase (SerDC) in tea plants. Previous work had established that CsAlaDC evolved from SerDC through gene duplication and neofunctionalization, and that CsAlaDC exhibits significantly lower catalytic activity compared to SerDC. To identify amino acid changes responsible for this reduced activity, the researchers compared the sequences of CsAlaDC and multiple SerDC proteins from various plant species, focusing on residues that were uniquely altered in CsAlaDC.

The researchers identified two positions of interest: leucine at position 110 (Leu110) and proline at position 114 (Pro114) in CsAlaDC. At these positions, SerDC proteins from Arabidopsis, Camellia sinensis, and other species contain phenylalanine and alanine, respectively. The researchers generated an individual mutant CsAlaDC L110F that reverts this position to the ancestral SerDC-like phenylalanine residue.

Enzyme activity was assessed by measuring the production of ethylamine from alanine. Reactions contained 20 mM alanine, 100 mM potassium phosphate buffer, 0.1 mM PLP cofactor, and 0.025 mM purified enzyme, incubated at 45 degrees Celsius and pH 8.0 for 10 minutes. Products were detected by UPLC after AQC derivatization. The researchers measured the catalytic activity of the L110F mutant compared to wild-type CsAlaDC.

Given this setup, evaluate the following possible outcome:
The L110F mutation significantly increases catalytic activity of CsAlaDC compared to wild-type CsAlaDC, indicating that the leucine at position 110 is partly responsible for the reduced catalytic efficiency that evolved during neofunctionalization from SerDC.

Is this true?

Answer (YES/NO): YES